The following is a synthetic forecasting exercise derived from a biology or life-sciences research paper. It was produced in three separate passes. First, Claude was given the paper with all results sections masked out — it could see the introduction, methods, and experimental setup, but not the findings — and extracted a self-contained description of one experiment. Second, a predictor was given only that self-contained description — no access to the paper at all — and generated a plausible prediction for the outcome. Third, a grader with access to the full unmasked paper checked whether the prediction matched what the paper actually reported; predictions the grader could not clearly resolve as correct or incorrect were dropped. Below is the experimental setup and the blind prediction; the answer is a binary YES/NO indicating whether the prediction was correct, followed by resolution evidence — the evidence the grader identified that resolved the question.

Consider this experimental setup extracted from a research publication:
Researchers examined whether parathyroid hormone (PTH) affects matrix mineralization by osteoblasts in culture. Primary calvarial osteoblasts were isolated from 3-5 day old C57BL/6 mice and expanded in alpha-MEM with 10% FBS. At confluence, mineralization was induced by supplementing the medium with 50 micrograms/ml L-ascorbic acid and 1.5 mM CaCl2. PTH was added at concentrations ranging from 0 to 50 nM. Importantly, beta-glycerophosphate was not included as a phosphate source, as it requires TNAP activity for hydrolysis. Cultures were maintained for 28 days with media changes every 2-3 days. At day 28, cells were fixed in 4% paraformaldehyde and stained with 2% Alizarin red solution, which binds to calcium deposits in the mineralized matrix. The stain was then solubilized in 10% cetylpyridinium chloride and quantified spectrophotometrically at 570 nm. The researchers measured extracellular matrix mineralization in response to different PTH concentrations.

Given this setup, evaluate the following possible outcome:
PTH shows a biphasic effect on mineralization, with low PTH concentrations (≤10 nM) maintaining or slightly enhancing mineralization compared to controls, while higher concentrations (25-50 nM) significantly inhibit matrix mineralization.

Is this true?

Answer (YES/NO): NO